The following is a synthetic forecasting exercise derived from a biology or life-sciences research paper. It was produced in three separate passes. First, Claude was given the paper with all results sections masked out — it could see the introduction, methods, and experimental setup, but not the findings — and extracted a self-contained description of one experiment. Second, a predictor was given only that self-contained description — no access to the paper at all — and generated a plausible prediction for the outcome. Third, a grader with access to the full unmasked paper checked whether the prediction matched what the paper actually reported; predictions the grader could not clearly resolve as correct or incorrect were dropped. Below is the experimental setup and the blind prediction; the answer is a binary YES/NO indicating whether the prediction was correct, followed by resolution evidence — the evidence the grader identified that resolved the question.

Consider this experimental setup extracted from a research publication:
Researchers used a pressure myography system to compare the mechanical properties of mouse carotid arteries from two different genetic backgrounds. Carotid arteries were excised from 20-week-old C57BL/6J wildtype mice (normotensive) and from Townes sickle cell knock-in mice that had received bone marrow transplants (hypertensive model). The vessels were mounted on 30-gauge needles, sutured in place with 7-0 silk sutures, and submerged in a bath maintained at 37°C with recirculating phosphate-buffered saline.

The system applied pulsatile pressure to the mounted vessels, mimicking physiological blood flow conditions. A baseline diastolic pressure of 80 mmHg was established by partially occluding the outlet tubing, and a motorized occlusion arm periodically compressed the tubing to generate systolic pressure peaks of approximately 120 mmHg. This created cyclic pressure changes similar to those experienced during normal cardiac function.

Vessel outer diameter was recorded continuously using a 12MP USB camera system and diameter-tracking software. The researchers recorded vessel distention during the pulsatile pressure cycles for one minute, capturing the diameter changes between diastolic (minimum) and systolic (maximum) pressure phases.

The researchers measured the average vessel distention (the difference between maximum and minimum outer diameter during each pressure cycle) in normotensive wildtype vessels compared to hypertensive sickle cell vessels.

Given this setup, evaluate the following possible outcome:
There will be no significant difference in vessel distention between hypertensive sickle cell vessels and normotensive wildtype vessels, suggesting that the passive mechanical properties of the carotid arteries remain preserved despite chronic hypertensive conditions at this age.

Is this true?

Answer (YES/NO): NO